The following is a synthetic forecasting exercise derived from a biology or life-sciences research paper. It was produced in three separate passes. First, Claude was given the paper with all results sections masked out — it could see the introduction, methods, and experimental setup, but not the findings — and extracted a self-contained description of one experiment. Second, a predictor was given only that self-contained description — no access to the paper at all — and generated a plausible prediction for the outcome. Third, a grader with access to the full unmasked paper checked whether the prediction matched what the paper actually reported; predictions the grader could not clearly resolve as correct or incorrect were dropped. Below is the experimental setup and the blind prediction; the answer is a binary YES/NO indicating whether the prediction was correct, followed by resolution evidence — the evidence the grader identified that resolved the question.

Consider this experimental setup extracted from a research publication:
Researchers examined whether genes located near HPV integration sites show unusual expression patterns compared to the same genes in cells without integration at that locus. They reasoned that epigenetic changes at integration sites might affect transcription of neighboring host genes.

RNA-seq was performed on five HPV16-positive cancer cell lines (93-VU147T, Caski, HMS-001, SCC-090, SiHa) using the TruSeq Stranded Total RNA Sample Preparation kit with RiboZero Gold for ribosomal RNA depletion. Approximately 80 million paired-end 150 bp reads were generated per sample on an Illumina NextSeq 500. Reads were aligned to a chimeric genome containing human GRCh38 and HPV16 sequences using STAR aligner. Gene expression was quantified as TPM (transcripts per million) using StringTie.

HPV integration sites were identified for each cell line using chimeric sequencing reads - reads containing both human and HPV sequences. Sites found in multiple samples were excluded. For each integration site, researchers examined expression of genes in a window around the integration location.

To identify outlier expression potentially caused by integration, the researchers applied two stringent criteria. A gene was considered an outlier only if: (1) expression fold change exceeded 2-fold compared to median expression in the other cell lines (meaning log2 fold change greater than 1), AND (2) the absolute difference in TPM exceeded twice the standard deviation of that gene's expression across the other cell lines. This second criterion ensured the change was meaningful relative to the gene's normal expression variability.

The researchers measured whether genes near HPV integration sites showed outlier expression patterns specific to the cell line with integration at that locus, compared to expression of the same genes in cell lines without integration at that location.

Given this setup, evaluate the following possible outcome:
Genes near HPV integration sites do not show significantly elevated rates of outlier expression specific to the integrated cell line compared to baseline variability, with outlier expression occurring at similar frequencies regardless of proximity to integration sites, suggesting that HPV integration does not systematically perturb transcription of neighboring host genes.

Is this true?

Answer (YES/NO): NO